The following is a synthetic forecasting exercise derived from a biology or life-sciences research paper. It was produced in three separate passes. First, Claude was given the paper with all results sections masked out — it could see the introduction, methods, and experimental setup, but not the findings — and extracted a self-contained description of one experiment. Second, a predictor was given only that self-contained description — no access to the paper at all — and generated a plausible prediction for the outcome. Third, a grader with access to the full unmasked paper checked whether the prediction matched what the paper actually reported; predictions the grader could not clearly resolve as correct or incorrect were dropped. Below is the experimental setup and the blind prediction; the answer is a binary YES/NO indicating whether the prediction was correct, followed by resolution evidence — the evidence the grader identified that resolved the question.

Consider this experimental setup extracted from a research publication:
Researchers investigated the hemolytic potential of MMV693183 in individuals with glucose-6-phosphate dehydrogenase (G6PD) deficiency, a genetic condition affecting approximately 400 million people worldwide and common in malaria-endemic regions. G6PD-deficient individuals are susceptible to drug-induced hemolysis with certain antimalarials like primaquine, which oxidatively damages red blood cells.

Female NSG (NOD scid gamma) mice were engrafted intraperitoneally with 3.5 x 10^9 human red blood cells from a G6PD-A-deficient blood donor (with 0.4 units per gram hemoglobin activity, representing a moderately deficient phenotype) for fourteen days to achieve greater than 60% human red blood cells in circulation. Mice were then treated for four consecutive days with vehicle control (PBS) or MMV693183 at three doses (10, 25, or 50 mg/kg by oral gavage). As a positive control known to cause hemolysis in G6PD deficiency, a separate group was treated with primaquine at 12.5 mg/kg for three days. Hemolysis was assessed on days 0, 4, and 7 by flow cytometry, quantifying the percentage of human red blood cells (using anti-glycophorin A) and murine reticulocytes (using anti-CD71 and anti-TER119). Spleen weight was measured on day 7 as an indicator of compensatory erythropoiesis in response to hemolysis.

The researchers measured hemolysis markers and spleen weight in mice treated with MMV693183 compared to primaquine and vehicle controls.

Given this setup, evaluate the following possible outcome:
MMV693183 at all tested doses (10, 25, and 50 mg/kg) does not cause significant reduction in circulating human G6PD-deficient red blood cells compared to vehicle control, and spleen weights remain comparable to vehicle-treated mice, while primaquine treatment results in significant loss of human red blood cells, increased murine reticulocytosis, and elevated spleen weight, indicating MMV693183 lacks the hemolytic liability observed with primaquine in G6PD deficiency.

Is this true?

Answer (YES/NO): YES